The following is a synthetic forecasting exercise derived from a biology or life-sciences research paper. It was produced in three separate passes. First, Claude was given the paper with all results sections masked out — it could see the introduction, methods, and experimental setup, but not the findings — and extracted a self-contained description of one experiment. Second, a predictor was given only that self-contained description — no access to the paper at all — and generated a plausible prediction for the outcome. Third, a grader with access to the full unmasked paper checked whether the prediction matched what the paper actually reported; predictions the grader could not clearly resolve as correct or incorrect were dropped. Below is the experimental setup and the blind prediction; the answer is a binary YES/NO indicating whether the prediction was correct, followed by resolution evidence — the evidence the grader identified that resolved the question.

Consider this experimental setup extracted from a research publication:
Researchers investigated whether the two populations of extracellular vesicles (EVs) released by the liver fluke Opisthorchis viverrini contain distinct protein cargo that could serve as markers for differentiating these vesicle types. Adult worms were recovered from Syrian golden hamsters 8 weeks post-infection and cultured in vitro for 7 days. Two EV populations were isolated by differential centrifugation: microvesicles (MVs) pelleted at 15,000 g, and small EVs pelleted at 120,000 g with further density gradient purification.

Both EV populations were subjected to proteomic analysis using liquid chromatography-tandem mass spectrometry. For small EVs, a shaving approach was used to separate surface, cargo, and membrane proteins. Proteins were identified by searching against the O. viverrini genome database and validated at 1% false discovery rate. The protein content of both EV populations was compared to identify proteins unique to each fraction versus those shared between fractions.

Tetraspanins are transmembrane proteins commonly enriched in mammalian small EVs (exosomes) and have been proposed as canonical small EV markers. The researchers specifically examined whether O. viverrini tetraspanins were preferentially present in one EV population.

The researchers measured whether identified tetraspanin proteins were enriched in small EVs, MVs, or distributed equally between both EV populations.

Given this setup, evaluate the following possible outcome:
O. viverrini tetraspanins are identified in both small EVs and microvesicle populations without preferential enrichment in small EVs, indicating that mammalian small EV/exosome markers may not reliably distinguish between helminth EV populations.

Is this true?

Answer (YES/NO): YES